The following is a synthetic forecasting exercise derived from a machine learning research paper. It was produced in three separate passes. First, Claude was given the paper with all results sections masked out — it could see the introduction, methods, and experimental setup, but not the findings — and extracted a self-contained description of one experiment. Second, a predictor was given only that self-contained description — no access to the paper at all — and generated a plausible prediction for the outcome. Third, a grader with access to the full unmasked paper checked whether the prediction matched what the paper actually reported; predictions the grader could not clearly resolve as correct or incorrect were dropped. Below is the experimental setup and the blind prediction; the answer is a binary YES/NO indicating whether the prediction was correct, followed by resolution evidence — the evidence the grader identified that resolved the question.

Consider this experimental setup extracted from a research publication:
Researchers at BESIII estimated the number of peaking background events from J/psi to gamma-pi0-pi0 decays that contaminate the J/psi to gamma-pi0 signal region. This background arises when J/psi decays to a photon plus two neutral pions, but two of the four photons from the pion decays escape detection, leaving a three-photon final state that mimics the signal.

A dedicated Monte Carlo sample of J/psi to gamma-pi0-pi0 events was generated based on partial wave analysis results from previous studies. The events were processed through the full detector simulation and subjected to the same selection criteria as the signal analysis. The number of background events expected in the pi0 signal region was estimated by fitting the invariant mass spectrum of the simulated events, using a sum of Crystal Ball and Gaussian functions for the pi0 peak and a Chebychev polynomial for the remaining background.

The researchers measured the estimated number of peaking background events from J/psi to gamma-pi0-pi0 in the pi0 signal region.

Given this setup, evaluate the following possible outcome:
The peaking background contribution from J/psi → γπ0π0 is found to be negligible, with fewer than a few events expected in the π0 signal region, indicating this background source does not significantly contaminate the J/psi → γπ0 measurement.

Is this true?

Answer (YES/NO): NO